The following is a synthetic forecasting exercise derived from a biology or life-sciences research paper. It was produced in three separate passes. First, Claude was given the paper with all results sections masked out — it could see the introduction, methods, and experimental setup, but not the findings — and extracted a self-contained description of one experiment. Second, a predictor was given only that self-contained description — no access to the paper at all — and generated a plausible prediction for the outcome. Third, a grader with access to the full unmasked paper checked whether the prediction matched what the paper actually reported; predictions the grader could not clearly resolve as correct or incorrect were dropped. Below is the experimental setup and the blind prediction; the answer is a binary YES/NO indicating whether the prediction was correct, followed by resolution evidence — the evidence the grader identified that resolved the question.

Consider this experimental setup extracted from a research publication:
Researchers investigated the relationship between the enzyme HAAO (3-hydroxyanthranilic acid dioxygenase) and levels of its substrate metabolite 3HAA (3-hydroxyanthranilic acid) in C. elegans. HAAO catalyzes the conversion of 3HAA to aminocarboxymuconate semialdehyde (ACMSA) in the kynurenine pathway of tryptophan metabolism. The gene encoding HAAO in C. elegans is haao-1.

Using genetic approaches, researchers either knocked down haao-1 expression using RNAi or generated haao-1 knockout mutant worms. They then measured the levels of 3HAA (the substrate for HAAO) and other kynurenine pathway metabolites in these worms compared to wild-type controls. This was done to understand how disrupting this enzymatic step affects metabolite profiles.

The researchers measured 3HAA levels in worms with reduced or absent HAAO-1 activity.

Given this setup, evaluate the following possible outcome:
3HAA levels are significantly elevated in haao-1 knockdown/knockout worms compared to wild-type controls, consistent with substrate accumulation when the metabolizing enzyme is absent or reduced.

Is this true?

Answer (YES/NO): YES